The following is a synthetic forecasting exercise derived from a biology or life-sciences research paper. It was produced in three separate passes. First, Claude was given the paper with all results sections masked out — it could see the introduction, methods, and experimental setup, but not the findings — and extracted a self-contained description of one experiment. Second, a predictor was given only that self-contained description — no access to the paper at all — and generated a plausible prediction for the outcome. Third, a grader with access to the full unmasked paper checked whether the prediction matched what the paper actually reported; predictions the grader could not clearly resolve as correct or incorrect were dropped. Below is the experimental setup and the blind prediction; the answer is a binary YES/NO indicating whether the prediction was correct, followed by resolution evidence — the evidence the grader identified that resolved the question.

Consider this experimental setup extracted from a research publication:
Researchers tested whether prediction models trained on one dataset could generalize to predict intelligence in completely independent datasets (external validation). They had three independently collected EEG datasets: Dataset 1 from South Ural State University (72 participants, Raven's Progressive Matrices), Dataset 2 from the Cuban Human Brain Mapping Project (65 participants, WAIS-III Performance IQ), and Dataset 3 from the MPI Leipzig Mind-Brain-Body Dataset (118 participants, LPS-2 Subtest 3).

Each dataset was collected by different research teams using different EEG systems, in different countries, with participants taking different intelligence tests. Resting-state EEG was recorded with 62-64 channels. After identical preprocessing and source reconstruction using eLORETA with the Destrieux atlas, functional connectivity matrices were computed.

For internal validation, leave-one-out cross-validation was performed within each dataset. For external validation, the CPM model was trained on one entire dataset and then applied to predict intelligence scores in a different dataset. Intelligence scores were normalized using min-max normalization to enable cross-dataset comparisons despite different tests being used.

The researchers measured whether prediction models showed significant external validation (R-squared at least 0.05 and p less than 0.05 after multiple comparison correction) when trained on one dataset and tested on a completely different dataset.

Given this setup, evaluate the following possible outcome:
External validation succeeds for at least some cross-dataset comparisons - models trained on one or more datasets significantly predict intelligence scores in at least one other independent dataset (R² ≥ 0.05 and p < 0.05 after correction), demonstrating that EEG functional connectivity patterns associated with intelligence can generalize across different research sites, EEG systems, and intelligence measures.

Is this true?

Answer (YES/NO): NO